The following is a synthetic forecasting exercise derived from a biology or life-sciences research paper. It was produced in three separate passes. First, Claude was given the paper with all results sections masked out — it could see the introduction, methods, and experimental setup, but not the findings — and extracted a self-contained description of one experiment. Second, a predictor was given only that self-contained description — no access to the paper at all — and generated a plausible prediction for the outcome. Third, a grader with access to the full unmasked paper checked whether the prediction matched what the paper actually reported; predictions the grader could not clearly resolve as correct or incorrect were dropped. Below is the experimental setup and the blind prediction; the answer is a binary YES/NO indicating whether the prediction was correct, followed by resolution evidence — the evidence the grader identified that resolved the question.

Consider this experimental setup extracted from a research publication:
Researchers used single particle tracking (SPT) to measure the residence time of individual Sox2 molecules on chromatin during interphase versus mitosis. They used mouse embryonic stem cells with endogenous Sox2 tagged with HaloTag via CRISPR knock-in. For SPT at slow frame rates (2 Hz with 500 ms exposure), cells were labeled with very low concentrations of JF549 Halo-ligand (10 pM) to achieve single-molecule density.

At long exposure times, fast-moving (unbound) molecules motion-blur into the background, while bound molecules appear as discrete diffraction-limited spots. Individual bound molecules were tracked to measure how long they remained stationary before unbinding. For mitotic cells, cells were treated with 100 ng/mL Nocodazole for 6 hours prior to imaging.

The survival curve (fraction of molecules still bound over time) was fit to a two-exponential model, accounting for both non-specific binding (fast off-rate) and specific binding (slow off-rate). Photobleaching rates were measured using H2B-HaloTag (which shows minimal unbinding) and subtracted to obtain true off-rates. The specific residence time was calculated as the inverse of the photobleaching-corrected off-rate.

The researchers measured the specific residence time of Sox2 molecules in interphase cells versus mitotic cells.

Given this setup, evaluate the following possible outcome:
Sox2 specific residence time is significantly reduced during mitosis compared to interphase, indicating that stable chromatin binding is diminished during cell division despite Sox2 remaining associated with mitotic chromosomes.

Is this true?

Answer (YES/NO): YES